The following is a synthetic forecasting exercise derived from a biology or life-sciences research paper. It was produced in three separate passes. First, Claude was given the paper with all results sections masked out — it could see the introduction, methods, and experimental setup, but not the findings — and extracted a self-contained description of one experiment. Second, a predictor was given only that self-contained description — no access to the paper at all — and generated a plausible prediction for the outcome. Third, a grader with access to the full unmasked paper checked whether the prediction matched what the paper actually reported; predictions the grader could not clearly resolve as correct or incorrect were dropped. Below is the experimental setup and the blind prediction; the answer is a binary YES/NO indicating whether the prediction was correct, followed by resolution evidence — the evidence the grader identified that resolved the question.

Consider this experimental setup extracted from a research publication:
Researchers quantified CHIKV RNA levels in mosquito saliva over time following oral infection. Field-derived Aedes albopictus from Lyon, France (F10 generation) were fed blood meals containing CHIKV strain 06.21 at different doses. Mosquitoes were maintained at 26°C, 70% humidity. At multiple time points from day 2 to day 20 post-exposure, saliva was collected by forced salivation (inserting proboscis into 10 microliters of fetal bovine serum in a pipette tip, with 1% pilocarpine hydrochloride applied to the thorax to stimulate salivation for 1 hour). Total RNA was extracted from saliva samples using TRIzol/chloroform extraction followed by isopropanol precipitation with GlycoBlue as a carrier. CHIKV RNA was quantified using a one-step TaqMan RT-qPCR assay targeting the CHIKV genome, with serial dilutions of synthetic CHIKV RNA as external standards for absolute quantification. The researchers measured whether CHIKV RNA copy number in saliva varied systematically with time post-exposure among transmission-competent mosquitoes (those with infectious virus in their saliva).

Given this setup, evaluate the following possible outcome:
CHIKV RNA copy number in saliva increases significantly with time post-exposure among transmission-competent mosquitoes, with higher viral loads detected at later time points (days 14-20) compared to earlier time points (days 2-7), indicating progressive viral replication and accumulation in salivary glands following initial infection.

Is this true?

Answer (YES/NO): NO